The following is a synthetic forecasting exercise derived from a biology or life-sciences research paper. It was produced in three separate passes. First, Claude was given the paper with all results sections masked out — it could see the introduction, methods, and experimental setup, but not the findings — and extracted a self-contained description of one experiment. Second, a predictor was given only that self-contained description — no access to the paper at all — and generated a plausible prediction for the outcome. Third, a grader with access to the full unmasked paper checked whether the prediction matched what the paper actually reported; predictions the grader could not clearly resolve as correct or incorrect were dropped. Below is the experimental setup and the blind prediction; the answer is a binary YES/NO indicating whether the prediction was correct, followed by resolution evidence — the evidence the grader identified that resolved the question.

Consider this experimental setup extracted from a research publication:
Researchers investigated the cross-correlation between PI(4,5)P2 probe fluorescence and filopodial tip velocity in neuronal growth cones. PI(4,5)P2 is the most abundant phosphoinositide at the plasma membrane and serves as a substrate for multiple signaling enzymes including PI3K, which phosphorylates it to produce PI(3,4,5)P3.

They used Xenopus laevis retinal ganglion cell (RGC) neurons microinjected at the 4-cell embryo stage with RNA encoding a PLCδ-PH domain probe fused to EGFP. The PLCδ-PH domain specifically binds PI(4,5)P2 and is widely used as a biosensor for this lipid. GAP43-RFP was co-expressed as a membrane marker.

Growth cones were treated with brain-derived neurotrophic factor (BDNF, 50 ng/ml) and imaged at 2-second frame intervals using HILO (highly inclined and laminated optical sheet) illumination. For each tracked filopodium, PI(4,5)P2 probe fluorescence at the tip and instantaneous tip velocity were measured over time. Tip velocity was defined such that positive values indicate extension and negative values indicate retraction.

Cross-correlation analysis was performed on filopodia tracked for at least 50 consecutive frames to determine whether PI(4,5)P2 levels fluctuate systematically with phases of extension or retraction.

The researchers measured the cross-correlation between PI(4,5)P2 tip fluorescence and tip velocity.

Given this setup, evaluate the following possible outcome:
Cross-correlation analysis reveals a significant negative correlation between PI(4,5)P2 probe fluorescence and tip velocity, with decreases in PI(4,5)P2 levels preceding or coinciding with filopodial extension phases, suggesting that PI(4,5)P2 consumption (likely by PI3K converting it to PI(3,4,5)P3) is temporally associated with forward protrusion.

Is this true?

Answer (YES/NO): NO